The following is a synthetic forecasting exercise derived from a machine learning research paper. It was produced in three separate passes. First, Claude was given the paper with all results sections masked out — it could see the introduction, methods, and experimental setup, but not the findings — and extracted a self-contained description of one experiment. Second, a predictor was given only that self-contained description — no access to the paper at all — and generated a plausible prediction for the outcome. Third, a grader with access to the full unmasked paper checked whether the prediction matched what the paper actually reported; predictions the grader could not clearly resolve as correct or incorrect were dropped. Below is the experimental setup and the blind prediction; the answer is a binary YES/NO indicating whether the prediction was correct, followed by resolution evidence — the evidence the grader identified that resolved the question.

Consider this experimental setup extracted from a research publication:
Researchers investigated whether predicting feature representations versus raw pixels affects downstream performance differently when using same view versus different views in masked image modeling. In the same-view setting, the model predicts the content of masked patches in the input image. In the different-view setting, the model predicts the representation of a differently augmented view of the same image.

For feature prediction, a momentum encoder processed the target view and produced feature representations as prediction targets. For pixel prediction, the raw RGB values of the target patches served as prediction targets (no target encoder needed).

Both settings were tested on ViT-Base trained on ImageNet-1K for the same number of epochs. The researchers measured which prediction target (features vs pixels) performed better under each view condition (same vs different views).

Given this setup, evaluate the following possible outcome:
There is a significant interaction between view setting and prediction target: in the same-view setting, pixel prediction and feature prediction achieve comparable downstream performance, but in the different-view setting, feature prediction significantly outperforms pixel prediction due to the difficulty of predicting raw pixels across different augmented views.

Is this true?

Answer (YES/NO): NO